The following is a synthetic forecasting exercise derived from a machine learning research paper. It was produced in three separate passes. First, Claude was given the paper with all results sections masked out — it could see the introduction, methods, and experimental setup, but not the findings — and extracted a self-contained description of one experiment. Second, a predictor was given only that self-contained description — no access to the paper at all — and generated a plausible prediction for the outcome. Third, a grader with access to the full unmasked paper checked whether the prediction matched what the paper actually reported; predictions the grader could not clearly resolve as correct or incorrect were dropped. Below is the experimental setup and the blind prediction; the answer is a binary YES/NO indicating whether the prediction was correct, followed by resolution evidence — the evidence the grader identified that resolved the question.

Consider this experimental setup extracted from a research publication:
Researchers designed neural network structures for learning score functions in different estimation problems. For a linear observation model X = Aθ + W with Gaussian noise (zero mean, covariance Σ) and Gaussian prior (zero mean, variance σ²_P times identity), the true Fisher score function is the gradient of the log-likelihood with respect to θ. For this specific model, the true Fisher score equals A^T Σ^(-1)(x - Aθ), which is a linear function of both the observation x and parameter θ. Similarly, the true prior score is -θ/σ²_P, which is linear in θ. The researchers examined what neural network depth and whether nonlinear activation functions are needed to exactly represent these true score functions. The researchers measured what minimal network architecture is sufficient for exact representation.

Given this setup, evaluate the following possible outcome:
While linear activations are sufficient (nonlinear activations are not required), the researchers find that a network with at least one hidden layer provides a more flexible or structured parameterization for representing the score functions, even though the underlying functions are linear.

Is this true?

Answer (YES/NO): NO